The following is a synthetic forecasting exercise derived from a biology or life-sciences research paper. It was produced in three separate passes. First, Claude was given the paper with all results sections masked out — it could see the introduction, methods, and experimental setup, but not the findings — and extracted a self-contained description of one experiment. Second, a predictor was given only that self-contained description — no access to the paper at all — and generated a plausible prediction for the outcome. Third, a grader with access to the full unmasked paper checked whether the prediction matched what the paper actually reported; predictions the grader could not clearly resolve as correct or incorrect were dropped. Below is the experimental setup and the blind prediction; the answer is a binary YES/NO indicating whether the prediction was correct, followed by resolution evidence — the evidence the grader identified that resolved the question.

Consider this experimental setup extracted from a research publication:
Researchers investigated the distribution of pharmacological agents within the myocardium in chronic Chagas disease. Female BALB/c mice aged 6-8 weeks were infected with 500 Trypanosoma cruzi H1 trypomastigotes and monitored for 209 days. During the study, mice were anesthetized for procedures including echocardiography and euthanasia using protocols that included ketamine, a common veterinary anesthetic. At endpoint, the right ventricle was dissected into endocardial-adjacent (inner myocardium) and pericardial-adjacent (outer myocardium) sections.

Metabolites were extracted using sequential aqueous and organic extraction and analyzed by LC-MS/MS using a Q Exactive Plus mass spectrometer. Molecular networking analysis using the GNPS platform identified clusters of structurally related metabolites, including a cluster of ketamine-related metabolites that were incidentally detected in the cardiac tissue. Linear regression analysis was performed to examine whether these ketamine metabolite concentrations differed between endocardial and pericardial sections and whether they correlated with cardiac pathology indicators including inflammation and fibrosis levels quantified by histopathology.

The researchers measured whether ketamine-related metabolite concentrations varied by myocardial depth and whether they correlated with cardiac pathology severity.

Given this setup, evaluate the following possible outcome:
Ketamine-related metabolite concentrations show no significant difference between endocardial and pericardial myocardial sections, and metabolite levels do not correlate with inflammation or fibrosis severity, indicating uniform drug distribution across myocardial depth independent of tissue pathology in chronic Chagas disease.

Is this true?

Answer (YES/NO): NO